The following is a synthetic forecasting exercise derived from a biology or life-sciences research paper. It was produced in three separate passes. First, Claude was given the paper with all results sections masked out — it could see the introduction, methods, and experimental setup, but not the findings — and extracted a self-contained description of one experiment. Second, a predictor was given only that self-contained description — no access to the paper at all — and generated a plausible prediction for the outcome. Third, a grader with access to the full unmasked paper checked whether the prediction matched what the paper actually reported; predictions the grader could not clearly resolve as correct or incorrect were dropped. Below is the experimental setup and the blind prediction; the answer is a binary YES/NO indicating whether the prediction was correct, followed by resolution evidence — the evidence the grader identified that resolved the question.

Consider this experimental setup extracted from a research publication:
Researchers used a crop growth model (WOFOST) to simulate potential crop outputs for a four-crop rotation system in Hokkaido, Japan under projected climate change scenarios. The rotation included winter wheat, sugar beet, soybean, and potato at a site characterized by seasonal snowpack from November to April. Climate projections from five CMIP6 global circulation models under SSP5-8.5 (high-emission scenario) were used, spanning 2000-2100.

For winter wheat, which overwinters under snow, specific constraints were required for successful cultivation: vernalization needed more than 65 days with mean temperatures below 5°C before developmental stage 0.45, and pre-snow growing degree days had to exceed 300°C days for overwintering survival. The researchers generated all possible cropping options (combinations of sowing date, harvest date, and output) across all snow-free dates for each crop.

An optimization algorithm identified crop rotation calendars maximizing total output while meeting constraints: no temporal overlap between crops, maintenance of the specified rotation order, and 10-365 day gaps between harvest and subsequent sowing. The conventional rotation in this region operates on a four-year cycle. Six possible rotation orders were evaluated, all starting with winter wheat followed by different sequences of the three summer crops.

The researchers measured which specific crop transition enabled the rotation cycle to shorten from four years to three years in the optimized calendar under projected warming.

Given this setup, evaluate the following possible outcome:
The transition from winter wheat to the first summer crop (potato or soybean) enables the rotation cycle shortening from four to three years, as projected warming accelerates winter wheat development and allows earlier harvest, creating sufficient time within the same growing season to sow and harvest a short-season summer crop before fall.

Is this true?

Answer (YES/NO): NO